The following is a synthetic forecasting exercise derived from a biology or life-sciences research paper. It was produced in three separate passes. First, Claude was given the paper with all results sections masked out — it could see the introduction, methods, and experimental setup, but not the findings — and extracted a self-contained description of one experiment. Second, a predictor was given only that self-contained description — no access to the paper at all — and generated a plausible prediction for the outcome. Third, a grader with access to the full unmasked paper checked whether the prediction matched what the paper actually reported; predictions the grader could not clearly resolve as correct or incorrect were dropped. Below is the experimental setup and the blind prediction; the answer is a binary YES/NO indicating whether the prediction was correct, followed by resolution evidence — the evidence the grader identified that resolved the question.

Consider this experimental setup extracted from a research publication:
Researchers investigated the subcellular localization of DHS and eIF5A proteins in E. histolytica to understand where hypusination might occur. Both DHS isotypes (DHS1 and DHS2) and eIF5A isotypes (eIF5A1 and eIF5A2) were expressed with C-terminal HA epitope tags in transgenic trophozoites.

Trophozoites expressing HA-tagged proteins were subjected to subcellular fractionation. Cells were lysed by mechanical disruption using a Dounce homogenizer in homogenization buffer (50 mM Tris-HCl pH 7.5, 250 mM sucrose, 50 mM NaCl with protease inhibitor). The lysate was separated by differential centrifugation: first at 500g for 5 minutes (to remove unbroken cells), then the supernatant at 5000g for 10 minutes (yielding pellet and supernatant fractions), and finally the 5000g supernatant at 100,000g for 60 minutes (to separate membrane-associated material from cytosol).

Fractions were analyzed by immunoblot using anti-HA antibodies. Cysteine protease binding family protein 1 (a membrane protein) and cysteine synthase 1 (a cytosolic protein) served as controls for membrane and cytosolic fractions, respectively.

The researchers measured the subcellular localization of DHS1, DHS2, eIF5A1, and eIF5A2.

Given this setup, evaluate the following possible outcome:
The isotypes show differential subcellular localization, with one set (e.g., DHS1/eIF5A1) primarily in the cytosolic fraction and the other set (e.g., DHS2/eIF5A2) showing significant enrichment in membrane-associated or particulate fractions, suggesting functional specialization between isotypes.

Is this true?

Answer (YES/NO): NO